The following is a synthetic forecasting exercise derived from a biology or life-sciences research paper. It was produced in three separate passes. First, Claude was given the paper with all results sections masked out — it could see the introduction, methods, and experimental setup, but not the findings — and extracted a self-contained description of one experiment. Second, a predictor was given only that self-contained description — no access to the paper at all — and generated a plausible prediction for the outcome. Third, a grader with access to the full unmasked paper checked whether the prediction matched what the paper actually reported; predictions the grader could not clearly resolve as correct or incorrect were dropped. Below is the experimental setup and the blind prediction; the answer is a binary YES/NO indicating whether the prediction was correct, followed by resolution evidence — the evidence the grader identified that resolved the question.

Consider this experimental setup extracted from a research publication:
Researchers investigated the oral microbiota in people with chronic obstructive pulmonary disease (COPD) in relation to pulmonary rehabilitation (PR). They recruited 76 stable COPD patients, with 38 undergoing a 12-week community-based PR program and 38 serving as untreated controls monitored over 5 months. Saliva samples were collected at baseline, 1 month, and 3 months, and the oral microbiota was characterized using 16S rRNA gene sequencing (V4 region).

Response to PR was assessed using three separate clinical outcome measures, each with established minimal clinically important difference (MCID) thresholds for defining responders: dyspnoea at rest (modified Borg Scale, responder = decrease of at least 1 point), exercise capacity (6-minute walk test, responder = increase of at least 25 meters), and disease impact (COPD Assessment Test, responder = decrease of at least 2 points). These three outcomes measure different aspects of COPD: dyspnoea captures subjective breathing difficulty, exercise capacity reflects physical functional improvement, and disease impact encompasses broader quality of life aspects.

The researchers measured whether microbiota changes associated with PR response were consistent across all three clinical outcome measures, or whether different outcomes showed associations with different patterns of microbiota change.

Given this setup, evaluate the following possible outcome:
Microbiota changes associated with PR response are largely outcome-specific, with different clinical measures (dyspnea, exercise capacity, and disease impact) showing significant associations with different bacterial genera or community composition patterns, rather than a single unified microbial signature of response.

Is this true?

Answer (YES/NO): YES